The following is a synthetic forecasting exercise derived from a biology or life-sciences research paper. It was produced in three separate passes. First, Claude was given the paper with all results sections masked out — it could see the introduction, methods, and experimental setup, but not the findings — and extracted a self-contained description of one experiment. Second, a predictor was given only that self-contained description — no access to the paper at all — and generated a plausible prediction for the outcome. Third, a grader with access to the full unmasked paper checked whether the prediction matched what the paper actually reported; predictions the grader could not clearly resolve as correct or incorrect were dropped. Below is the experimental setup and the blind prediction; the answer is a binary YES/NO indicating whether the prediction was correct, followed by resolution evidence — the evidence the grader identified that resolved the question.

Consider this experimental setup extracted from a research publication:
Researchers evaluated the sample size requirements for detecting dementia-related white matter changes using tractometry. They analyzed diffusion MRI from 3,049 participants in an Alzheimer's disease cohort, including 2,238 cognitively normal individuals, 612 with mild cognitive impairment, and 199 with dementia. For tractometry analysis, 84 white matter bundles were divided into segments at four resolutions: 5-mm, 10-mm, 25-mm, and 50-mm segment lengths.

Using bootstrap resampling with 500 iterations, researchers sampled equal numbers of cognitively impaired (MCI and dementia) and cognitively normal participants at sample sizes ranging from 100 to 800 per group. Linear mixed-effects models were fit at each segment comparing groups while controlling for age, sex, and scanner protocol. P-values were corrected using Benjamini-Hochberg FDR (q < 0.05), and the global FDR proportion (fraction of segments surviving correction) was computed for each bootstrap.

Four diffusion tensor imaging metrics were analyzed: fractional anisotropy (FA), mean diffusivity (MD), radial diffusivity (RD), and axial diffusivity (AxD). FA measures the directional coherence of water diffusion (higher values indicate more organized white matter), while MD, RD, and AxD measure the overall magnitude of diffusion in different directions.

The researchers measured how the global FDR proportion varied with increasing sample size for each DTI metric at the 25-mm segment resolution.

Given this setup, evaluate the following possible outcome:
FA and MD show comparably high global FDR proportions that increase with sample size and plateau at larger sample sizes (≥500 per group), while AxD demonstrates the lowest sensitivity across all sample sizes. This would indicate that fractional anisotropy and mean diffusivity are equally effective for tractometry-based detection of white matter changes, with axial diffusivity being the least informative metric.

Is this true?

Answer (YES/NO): NO